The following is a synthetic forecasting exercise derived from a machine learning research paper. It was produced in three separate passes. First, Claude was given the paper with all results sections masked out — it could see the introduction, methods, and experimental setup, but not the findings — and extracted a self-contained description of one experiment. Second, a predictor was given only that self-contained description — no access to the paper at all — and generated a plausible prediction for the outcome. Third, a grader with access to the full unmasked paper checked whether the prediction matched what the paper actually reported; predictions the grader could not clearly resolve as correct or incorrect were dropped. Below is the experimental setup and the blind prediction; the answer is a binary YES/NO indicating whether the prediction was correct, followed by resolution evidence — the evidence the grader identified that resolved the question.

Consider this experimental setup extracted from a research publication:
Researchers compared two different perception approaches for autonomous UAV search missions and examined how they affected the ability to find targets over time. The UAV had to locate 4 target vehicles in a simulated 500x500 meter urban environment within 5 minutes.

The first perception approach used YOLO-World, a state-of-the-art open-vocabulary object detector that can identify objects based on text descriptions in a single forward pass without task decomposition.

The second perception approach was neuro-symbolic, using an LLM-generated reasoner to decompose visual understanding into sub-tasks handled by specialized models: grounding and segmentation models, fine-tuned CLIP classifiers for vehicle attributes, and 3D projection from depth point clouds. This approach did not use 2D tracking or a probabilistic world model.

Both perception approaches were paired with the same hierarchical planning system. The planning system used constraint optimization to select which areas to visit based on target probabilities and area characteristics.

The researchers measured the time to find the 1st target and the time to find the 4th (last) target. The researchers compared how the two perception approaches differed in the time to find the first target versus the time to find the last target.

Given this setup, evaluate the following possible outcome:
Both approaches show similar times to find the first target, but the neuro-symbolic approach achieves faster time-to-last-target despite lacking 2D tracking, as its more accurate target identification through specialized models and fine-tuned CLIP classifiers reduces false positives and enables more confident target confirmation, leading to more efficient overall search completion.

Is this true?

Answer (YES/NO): NO